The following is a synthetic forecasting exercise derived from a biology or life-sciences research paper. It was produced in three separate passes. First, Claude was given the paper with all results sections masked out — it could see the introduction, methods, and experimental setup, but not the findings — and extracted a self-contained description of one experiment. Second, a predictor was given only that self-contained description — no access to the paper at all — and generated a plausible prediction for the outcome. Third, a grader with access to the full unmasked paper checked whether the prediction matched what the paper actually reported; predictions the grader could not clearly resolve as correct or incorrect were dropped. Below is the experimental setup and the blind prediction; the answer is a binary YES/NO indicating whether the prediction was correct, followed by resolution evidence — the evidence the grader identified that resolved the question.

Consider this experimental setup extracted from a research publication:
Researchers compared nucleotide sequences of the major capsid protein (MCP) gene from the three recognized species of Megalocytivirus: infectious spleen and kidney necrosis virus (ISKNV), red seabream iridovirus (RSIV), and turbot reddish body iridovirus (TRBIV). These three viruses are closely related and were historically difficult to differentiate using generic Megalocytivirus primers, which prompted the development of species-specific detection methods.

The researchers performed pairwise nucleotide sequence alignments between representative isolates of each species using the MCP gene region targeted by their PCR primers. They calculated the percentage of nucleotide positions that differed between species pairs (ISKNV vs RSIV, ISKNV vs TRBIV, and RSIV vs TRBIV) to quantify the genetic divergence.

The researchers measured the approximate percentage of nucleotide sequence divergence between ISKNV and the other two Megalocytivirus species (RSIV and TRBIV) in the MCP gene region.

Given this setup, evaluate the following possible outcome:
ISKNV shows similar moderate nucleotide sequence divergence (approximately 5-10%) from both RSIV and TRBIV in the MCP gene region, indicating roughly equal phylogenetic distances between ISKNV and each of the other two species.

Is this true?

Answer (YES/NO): NO